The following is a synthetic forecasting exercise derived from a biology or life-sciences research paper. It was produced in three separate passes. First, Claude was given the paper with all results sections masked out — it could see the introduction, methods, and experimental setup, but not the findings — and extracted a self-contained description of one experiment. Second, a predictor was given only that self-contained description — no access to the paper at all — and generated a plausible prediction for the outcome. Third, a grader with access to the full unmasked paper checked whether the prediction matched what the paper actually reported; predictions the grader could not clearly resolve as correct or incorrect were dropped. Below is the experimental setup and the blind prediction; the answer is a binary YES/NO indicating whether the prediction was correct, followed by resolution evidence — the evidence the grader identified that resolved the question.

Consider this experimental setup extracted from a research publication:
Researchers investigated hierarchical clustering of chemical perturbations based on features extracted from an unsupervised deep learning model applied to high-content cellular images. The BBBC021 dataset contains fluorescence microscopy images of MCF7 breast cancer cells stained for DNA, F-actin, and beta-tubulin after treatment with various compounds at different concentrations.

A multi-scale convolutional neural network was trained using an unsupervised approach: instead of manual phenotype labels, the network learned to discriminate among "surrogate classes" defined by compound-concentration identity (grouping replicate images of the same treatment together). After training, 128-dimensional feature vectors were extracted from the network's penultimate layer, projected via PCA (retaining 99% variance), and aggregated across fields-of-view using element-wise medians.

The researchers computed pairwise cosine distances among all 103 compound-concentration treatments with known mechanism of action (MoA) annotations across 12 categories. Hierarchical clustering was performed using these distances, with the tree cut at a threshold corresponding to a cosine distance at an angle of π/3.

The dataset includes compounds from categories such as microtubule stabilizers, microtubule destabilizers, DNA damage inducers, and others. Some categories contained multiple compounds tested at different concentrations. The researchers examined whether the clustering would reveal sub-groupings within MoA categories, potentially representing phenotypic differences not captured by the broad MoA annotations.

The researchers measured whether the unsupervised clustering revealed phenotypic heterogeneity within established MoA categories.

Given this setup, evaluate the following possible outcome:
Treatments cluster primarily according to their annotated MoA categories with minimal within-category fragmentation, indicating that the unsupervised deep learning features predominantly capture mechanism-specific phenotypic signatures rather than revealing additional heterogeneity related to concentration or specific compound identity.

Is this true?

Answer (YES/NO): NO